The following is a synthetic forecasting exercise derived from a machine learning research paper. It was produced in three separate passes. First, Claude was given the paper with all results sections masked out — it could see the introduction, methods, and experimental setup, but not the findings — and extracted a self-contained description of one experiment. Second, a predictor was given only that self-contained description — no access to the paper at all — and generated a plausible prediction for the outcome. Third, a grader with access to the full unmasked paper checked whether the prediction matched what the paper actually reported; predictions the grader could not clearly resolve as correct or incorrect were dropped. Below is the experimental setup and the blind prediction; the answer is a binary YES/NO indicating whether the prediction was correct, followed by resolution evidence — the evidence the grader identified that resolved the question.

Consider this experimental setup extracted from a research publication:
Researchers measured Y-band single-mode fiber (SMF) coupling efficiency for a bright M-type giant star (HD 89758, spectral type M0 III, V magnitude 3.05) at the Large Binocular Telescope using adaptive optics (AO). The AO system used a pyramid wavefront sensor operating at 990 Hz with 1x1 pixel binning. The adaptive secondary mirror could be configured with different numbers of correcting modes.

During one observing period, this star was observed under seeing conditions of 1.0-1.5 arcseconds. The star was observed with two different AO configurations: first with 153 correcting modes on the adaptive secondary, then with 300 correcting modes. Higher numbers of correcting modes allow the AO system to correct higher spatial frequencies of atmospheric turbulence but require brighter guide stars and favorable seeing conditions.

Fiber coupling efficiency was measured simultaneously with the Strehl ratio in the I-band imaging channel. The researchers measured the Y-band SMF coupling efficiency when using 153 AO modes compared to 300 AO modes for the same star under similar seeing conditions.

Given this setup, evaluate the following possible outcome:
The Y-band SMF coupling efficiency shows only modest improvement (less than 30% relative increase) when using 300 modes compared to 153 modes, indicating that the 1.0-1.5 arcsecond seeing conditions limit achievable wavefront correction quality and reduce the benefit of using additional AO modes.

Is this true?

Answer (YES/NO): NO